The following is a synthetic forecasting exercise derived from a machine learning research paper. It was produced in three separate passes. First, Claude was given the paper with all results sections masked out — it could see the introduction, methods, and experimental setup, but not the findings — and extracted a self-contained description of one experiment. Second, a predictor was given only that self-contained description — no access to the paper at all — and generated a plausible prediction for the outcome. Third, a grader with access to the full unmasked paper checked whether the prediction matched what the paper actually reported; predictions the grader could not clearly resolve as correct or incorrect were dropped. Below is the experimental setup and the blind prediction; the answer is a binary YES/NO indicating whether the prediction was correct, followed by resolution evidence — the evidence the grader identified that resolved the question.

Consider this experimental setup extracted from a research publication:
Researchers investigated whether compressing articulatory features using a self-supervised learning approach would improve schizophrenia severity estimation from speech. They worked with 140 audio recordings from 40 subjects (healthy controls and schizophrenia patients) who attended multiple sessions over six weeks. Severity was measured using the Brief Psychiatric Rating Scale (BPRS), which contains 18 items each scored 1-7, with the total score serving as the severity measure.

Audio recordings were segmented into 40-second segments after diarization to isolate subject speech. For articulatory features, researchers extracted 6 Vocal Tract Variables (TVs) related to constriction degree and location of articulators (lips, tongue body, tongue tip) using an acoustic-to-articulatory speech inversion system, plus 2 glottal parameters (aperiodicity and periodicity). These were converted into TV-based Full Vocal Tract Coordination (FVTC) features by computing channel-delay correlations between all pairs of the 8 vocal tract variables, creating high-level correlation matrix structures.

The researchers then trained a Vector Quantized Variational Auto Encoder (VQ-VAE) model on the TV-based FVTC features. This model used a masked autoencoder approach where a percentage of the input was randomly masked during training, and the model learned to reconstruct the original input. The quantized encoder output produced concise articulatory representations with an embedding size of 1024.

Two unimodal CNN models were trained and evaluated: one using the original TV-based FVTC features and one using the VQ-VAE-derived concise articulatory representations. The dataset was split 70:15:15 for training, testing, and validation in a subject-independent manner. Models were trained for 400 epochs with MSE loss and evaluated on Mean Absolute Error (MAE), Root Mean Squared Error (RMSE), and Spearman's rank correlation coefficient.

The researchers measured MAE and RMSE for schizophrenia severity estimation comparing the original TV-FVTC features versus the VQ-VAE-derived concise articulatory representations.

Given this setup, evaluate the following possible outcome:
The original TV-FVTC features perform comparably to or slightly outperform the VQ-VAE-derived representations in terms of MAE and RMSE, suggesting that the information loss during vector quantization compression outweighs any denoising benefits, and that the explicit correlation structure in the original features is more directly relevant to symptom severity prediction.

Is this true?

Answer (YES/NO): NO